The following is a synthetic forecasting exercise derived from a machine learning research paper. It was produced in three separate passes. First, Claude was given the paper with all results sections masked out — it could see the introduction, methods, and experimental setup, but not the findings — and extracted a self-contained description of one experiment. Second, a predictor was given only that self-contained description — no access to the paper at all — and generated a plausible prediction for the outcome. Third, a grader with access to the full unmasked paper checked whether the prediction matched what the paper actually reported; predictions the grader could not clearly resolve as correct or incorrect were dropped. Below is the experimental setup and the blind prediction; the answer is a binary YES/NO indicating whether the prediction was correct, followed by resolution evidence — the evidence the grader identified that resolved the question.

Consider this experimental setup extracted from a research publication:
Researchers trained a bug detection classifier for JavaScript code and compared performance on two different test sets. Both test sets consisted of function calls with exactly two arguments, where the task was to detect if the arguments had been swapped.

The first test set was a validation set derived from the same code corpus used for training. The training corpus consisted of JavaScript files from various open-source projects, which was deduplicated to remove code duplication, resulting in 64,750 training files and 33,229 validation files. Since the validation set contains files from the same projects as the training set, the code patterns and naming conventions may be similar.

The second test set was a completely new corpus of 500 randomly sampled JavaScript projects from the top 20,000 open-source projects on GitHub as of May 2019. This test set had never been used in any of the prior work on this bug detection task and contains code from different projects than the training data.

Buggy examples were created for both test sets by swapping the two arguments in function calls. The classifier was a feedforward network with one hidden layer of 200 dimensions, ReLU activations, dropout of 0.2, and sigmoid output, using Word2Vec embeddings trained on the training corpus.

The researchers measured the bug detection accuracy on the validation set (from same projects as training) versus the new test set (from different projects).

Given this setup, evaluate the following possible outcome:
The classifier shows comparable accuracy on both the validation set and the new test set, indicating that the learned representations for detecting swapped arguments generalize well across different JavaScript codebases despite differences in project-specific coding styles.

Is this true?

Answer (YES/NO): NO